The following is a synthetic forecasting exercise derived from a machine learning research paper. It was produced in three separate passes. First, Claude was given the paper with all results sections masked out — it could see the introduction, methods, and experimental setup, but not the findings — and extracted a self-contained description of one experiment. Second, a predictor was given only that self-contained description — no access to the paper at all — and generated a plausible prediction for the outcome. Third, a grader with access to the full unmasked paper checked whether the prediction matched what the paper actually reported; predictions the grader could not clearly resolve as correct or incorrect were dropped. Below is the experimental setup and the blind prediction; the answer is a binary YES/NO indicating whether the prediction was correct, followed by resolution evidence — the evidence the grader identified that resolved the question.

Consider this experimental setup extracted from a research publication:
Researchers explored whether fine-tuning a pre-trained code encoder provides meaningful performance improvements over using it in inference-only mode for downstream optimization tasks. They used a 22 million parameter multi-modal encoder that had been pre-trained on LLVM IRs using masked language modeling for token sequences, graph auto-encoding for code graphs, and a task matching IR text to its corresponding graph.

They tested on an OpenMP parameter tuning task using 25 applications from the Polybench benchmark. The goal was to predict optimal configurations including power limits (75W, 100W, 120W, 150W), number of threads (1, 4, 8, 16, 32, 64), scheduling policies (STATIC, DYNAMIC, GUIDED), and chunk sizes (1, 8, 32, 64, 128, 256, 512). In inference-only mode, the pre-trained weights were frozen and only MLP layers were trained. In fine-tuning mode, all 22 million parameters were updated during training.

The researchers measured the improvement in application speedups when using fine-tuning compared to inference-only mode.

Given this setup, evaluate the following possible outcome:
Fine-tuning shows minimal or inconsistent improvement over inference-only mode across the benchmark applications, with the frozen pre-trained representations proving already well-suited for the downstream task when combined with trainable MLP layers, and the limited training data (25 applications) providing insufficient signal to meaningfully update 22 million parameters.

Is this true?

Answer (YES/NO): YES